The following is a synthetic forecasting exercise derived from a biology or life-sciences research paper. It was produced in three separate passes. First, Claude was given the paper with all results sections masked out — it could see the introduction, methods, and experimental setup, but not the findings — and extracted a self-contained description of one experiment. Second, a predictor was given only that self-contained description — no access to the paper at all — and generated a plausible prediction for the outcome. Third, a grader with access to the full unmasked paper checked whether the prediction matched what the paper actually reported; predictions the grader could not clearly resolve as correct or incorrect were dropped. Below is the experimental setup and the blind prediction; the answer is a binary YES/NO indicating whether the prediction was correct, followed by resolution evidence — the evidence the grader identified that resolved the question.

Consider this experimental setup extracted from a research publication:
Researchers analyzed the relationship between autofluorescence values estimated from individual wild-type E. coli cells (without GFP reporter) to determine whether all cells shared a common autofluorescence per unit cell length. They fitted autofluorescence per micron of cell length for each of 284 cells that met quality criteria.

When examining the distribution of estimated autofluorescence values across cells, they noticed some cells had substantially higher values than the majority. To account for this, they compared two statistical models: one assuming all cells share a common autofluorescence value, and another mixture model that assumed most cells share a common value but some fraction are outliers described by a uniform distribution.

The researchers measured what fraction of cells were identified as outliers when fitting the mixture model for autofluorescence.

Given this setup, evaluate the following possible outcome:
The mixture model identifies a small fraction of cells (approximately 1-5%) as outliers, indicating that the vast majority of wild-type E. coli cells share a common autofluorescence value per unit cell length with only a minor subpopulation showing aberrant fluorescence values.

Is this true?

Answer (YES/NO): NO